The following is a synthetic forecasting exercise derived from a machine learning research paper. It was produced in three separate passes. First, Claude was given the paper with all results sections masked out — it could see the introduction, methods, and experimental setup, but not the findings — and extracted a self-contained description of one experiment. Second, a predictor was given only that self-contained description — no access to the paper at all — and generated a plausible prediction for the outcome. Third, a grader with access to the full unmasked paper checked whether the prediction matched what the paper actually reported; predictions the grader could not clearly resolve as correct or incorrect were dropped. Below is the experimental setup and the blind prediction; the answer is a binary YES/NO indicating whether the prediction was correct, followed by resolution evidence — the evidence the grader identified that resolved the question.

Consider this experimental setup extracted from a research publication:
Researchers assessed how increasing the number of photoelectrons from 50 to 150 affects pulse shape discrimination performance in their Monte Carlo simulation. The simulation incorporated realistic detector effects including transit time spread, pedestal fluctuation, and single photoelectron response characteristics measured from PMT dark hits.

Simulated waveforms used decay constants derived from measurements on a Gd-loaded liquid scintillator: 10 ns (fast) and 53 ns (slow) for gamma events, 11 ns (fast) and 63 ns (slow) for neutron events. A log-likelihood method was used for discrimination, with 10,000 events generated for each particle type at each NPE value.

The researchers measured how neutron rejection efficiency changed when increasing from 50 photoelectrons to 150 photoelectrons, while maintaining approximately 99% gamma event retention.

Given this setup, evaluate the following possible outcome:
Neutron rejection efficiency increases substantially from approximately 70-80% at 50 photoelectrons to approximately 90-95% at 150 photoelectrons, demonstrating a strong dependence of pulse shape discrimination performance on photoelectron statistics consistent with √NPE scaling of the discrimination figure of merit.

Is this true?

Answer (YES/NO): NO